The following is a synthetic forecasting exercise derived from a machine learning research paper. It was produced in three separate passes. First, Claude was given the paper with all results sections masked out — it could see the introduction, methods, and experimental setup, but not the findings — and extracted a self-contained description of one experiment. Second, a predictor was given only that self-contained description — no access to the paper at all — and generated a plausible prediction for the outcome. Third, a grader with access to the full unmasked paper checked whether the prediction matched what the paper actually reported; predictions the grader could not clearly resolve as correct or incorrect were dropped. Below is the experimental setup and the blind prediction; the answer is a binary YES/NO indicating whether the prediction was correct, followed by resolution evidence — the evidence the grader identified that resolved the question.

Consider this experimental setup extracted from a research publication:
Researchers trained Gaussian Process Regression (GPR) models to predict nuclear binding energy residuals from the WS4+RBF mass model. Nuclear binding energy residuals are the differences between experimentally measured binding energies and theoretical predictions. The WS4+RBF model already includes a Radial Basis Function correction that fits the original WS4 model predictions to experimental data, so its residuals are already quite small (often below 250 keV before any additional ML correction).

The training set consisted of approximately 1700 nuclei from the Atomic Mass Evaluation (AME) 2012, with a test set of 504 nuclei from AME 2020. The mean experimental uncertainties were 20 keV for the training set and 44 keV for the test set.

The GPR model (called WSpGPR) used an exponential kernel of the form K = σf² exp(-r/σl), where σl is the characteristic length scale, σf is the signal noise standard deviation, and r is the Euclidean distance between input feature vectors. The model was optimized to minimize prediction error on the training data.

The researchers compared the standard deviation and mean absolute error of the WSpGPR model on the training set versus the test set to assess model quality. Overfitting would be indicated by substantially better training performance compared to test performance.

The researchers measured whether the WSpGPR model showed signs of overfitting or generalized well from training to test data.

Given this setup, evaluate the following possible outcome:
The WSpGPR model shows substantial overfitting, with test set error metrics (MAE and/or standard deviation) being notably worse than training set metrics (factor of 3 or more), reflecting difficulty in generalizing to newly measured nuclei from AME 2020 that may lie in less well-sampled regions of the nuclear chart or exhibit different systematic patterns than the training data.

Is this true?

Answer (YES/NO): YES